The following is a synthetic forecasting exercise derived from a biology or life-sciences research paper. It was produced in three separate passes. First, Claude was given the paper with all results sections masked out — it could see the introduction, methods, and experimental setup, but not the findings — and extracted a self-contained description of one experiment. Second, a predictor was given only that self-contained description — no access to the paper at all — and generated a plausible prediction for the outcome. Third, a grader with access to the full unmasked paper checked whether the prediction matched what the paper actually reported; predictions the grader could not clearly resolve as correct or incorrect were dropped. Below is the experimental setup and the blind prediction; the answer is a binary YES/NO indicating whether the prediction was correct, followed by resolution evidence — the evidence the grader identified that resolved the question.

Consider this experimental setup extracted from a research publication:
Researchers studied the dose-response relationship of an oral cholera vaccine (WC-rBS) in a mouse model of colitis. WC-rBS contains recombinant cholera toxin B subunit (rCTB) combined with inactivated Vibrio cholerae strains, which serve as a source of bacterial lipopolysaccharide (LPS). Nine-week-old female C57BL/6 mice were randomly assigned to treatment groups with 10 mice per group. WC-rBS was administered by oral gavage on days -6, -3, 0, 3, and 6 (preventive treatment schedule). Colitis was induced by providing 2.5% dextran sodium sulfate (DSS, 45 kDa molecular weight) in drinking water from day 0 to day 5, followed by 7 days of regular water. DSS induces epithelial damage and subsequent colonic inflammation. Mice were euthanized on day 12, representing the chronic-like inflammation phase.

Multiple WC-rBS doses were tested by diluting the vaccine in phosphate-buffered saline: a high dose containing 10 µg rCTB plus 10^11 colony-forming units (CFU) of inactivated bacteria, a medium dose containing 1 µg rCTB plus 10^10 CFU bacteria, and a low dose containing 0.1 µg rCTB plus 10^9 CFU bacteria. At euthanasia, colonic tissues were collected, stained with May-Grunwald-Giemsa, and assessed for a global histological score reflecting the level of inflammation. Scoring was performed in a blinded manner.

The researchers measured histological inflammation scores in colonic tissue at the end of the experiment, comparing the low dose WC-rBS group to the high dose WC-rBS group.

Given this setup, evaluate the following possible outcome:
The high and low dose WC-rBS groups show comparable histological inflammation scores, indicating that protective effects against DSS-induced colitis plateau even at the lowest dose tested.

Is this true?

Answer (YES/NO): NO